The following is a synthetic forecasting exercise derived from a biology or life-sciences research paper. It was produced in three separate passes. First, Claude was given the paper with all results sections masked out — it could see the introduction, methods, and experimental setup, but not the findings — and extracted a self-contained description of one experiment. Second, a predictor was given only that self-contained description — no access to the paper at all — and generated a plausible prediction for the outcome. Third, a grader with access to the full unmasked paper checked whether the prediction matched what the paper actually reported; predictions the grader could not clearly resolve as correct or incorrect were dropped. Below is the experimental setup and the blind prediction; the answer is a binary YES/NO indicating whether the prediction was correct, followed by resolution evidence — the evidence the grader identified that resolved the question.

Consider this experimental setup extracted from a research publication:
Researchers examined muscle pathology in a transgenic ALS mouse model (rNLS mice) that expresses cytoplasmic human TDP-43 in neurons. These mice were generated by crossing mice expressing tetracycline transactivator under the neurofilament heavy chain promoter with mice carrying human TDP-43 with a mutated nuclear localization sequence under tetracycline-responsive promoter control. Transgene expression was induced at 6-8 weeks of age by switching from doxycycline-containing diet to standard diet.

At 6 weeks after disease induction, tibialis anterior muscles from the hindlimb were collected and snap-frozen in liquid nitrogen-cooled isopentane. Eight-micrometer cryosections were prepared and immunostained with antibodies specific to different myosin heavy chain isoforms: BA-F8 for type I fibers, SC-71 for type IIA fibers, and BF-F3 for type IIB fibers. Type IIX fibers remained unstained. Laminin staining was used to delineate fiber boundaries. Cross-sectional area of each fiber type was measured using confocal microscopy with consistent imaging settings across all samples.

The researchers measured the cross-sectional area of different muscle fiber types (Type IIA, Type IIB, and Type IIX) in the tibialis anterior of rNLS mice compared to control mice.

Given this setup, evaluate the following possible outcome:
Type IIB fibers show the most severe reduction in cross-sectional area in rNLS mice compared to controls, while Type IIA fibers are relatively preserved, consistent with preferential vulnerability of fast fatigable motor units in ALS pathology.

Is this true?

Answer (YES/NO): YES